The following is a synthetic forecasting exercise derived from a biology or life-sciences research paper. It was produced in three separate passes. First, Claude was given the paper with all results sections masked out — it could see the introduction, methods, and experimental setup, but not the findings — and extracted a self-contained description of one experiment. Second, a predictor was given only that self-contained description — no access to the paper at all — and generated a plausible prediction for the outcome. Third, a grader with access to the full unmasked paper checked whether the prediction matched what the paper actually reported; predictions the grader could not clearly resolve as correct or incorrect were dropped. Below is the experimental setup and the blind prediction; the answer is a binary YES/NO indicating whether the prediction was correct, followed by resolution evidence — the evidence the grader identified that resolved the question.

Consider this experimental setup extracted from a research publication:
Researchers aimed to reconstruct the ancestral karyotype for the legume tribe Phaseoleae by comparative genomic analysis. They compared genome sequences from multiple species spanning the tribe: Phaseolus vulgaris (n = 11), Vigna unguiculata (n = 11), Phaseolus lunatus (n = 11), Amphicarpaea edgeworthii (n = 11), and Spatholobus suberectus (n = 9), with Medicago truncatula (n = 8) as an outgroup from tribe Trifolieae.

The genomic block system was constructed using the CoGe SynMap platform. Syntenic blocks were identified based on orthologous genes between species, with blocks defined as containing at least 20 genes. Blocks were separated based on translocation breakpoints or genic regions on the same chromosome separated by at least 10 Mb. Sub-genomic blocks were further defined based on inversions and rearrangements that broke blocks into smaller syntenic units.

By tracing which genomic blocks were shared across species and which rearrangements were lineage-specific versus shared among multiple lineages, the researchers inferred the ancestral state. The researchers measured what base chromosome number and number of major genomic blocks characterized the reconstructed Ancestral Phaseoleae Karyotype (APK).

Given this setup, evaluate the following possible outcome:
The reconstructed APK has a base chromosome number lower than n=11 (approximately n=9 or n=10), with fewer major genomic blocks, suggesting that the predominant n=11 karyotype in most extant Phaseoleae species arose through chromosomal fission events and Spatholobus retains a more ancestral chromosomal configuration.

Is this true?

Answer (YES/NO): NO